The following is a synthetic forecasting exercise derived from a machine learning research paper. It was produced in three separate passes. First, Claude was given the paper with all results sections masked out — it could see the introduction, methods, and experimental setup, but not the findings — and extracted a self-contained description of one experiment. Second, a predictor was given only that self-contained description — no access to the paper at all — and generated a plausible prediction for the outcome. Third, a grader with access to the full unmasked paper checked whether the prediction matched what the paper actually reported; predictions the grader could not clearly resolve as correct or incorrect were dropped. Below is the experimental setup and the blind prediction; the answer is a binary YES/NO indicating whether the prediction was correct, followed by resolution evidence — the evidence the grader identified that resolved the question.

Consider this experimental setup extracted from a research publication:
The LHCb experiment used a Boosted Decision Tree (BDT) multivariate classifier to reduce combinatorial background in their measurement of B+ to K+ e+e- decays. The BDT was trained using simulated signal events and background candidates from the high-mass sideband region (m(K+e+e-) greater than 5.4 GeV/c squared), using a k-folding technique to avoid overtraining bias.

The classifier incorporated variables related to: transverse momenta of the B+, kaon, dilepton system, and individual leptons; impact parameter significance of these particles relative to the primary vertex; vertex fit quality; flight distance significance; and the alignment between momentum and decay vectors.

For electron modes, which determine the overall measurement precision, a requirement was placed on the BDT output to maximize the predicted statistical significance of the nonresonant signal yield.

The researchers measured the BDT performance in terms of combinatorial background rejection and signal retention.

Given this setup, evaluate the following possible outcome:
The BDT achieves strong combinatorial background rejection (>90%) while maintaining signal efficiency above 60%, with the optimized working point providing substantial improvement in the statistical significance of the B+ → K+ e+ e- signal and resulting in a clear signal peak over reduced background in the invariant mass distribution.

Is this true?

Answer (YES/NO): YES